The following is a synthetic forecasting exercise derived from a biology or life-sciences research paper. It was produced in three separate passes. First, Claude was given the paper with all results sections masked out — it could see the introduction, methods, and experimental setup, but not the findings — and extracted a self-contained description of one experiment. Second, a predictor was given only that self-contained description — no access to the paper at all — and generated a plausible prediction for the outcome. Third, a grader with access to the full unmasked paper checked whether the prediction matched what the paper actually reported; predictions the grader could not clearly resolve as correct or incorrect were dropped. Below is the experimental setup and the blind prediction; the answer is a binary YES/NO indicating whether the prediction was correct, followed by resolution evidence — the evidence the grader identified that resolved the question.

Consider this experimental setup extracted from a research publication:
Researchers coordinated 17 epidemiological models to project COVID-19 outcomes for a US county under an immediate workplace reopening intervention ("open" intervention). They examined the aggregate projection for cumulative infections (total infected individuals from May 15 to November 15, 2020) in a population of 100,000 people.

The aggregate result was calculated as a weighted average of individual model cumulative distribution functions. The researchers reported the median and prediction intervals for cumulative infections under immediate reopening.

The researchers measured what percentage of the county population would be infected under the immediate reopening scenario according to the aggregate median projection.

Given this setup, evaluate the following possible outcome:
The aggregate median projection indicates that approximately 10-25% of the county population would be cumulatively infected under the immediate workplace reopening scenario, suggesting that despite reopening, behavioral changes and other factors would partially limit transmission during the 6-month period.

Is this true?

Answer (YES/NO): NO